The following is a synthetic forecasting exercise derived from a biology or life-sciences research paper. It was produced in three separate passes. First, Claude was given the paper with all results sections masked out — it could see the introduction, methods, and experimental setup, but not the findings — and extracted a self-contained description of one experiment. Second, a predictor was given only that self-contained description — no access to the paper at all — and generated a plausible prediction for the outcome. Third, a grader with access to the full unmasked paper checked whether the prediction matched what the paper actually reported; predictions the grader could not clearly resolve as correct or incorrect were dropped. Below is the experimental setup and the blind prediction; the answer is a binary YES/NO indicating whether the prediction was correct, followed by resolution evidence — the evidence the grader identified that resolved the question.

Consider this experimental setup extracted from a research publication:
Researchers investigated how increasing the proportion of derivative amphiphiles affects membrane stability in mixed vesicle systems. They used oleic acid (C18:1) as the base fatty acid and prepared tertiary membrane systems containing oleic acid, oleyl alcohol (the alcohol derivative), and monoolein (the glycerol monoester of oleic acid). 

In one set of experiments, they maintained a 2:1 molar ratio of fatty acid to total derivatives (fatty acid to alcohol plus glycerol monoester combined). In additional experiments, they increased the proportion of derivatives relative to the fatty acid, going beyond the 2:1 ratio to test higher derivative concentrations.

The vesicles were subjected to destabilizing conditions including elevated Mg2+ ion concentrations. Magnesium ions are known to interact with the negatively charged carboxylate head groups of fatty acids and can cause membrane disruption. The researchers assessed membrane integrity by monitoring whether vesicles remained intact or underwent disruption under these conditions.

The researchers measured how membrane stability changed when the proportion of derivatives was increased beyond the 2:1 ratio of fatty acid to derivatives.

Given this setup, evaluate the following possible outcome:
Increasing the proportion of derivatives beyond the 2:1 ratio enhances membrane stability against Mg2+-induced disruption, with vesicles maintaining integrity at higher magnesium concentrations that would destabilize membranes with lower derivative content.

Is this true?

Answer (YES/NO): NO